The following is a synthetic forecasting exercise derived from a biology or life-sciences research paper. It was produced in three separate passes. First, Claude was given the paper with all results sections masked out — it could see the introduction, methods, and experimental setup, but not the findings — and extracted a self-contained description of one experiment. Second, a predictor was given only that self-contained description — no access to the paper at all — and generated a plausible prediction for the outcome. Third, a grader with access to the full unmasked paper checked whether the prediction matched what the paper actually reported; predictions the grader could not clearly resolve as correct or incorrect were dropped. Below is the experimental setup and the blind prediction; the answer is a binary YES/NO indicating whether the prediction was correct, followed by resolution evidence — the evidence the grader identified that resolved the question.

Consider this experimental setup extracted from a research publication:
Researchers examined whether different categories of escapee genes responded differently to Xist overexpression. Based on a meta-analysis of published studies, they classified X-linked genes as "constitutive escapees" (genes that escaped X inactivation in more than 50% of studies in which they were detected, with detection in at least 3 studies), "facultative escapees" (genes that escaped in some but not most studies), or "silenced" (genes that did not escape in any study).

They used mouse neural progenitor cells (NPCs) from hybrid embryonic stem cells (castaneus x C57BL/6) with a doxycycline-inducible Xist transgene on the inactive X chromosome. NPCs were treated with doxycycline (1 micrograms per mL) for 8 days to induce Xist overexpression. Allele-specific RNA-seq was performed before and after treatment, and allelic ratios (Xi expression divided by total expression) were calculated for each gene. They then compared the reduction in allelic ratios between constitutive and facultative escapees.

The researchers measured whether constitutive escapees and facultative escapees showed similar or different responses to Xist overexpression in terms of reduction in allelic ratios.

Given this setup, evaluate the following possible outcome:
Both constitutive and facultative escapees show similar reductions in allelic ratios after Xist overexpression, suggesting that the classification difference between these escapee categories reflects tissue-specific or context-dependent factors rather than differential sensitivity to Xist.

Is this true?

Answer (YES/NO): NO